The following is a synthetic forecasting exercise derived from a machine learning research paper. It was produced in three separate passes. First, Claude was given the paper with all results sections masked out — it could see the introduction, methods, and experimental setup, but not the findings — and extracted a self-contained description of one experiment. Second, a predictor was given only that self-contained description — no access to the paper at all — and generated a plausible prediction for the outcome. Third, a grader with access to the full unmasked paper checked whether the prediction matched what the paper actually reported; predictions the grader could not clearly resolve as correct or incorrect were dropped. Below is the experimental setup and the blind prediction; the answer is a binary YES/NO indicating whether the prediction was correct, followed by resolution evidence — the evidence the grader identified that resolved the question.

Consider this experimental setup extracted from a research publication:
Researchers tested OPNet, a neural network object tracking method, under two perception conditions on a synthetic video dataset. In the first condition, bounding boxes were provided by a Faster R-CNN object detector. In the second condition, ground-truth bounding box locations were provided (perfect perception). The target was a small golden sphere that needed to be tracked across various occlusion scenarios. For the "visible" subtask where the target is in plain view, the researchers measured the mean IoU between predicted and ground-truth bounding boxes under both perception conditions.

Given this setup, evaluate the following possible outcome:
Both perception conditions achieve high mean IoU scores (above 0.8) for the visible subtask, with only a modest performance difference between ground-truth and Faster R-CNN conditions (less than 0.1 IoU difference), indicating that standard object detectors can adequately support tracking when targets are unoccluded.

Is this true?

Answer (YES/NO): YES